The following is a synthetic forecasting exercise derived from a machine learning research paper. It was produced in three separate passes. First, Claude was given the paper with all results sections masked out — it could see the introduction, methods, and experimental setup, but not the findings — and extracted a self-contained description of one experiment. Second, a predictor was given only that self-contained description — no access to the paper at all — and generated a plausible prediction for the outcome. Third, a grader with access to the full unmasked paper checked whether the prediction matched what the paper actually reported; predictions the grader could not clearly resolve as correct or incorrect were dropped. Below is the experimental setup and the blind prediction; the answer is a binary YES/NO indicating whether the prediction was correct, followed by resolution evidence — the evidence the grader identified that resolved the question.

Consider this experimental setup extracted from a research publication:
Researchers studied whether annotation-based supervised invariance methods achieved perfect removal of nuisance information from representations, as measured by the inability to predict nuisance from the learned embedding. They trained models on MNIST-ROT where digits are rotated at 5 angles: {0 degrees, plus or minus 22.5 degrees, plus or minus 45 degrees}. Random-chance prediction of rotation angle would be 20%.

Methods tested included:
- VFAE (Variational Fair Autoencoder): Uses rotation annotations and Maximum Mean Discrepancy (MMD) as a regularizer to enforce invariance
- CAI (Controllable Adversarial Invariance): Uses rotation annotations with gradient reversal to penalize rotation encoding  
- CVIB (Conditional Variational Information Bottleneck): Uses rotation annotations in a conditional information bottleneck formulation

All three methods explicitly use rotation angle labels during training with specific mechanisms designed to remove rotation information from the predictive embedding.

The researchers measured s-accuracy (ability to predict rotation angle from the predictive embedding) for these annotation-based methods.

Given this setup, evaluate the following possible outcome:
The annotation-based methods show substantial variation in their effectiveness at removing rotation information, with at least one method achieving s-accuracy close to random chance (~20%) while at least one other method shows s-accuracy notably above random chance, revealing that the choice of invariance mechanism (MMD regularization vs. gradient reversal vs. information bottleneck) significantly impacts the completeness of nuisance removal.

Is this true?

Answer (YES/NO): NO